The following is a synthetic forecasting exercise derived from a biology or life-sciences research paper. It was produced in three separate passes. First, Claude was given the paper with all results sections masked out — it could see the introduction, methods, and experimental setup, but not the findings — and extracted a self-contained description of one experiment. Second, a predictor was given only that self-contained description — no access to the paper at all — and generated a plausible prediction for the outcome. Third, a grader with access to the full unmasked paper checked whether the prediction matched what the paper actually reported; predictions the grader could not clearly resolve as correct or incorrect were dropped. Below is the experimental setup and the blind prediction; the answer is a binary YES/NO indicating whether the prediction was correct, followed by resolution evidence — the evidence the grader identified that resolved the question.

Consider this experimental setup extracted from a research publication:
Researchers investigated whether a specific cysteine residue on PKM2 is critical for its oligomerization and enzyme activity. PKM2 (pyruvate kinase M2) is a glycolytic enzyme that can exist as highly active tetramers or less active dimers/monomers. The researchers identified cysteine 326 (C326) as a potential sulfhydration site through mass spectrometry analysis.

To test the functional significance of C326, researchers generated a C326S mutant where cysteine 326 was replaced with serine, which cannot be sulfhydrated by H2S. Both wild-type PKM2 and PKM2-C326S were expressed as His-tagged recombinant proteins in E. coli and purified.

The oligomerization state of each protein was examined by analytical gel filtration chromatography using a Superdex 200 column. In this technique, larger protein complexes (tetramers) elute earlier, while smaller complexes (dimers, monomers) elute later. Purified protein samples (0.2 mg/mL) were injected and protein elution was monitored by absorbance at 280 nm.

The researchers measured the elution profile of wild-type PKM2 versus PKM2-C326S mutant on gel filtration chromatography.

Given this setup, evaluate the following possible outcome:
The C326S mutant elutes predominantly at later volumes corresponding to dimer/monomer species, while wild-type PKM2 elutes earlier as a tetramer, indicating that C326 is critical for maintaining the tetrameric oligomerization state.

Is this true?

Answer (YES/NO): NO